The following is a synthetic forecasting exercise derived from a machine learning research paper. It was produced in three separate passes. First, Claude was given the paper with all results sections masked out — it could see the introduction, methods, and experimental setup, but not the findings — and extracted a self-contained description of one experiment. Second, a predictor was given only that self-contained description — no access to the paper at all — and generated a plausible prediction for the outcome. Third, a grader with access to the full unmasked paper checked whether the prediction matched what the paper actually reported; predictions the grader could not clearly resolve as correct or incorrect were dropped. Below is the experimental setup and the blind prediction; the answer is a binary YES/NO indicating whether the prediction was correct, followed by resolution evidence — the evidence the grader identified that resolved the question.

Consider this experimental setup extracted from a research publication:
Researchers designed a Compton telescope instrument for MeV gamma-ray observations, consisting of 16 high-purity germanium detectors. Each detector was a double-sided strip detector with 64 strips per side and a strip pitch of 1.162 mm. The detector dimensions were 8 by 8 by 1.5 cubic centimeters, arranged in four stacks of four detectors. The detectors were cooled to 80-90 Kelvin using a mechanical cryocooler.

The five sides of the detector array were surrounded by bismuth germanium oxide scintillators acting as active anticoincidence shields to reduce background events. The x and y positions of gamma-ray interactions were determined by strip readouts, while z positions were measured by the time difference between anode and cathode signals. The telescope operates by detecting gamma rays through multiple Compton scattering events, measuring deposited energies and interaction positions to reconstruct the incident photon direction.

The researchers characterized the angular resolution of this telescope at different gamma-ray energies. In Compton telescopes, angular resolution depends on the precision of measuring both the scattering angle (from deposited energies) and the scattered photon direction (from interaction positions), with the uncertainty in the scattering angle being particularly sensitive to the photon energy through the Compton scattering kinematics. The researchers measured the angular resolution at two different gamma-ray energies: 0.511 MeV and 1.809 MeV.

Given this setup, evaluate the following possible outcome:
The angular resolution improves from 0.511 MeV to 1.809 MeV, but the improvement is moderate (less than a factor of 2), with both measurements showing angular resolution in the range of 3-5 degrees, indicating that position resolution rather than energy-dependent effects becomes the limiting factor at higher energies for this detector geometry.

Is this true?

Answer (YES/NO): NO